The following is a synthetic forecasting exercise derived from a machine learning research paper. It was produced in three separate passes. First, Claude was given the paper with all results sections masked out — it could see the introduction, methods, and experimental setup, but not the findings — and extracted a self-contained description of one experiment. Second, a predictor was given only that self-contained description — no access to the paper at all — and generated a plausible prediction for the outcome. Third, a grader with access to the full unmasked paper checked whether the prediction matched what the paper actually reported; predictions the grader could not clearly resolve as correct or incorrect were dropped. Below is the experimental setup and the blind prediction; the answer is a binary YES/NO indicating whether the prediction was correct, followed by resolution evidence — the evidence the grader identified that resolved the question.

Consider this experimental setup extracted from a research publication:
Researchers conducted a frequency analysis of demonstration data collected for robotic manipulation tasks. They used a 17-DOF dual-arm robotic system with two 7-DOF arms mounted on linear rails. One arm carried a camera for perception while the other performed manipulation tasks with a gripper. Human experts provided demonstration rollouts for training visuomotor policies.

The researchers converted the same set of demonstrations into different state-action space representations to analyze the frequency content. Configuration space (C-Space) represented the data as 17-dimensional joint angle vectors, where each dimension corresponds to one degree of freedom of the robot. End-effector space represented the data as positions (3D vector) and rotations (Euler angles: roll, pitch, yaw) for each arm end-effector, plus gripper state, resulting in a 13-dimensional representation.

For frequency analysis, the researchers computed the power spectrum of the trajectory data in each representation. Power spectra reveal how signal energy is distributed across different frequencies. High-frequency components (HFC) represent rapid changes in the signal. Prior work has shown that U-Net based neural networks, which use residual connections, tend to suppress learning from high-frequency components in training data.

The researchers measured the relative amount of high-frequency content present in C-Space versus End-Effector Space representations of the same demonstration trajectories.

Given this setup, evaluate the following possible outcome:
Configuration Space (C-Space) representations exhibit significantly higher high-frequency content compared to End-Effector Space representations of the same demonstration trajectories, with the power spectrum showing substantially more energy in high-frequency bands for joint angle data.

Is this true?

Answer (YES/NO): YES